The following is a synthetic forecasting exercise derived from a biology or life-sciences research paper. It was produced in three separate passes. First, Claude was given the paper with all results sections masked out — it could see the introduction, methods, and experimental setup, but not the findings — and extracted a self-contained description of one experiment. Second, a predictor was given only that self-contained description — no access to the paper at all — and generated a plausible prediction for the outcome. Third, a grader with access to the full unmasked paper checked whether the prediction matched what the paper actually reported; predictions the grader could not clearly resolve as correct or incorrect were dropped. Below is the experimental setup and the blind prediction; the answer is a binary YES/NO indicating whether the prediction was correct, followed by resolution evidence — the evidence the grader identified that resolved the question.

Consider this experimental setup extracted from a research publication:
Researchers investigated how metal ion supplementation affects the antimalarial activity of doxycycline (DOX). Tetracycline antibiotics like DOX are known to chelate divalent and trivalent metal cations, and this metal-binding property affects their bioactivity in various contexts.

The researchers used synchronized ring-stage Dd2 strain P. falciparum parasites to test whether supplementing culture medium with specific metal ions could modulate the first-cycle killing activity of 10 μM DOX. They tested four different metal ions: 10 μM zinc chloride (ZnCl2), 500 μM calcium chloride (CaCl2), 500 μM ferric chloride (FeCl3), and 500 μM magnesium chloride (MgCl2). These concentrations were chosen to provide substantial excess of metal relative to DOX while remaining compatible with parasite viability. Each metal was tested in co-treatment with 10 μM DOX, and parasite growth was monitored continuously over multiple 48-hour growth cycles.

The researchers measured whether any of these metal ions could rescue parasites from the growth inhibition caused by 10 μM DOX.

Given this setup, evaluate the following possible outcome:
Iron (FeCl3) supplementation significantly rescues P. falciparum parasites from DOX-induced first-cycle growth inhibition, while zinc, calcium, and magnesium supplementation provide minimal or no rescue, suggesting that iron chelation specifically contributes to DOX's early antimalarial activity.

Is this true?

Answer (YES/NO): NO